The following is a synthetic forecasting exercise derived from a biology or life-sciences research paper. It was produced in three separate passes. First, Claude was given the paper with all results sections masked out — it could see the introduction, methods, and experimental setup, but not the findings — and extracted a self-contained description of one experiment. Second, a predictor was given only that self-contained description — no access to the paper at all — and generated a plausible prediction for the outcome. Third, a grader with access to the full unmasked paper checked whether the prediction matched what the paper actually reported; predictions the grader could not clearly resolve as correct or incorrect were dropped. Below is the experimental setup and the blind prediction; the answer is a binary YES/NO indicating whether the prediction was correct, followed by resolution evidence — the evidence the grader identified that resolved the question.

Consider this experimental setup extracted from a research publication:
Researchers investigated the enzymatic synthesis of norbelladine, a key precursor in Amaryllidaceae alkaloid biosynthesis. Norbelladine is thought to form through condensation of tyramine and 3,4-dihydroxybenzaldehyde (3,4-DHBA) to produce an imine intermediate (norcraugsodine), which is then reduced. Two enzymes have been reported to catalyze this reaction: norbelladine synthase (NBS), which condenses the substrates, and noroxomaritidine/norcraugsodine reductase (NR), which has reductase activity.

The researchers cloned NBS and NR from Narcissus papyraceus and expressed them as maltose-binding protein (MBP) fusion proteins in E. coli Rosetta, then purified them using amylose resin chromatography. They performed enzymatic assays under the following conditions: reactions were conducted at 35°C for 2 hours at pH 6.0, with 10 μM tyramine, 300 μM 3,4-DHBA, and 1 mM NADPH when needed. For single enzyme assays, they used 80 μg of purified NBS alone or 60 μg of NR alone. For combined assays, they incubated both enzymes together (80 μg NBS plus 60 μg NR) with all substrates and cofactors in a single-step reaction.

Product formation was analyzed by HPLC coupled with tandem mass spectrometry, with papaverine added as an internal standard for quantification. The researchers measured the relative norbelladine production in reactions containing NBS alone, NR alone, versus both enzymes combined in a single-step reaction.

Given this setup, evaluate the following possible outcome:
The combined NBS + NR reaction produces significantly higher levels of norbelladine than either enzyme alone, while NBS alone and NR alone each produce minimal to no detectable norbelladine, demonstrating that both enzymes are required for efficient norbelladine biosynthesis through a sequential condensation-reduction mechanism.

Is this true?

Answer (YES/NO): NO